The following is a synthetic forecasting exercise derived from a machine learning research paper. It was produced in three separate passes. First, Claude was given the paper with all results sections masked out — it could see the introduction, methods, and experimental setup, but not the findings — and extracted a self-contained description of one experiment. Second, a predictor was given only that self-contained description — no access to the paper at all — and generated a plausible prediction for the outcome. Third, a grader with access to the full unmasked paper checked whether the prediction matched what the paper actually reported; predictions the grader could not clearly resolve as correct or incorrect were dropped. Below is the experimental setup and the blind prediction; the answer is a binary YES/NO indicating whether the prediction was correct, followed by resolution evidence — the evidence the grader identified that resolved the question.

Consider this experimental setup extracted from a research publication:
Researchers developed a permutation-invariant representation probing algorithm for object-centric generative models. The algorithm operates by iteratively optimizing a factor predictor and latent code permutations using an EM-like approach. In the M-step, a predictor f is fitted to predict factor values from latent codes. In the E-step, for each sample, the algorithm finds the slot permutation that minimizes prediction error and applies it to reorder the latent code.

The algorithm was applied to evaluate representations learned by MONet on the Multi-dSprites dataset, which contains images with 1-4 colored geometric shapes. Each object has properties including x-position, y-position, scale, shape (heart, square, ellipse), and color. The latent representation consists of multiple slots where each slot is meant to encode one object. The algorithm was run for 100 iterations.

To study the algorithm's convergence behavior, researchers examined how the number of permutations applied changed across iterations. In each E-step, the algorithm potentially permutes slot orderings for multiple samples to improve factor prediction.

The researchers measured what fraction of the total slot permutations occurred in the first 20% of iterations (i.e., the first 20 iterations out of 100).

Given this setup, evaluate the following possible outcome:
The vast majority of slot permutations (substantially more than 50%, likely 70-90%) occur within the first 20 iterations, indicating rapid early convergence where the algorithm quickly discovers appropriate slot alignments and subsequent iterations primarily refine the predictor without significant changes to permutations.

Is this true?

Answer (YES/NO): YES